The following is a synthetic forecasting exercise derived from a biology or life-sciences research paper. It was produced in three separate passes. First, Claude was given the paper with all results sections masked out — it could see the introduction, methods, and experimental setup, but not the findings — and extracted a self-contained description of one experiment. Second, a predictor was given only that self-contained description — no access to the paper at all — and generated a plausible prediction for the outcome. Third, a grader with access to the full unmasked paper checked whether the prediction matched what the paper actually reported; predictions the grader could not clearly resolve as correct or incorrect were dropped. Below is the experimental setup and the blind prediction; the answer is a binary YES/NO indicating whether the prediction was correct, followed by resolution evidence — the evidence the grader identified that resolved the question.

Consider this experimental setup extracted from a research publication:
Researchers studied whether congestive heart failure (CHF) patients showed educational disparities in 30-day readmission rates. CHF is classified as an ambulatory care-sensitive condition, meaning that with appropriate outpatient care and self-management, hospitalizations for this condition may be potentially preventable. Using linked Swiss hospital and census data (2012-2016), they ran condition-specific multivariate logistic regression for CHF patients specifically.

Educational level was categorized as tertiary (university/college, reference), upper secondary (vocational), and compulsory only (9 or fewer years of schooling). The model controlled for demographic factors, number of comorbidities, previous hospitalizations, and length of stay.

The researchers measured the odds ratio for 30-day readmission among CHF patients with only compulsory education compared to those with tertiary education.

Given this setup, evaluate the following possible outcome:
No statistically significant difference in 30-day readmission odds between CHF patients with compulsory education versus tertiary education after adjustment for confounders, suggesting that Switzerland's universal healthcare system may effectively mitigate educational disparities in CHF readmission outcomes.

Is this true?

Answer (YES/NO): NO